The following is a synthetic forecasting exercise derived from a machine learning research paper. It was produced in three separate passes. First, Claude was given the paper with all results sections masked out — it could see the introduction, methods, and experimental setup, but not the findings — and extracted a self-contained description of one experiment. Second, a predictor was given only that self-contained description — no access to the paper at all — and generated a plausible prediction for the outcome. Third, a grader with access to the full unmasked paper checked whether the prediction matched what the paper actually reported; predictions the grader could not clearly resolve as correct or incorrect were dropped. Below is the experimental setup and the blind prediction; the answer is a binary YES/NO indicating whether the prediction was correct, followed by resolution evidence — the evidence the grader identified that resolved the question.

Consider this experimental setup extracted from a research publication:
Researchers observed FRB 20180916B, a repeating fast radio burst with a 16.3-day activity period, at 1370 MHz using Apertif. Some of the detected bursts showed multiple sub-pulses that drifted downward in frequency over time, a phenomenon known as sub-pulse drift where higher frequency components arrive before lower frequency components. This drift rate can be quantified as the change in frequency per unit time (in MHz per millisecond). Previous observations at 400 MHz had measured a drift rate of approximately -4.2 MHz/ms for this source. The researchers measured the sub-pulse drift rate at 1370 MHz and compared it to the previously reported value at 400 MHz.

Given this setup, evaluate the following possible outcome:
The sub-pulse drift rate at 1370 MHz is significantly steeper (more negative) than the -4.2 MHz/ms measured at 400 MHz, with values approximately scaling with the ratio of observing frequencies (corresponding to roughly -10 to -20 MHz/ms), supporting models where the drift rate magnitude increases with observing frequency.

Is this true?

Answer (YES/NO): NO